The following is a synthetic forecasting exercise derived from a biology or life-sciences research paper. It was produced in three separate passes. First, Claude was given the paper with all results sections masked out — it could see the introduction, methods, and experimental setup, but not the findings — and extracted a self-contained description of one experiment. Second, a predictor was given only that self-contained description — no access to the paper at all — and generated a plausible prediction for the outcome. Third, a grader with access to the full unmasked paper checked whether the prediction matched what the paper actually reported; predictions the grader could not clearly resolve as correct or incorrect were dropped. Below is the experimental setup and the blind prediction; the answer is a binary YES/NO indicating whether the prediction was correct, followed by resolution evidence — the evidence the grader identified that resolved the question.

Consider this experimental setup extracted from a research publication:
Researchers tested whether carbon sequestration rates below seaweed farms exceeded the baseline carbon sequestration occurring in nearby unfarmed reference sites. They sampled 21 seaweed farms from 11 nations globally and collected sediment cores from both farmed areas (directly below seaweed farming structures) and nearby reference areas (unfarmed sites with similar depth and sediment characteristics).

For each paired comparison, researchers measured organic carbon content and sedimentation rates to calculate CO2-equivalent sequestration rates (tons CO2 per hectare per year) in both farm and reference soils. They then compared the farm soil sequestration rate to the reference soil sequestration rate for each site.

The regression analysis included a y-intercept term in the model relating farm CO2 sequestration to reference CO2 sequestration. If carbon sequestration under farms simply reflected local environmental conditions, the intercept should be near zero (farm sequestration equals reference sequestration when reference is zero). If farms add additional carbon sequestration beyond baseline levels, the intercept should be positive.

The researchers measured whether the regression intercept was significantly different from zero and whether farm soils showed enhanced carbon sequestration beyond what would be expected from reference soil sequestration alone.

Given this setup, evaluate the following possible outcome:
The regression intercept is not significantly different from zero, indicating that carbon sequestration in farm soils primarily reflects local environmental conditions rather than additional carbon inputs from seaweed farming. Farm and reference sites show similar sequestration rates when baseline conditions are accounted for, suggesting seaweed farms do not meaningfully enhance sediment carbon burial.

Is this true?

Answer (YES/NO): NO